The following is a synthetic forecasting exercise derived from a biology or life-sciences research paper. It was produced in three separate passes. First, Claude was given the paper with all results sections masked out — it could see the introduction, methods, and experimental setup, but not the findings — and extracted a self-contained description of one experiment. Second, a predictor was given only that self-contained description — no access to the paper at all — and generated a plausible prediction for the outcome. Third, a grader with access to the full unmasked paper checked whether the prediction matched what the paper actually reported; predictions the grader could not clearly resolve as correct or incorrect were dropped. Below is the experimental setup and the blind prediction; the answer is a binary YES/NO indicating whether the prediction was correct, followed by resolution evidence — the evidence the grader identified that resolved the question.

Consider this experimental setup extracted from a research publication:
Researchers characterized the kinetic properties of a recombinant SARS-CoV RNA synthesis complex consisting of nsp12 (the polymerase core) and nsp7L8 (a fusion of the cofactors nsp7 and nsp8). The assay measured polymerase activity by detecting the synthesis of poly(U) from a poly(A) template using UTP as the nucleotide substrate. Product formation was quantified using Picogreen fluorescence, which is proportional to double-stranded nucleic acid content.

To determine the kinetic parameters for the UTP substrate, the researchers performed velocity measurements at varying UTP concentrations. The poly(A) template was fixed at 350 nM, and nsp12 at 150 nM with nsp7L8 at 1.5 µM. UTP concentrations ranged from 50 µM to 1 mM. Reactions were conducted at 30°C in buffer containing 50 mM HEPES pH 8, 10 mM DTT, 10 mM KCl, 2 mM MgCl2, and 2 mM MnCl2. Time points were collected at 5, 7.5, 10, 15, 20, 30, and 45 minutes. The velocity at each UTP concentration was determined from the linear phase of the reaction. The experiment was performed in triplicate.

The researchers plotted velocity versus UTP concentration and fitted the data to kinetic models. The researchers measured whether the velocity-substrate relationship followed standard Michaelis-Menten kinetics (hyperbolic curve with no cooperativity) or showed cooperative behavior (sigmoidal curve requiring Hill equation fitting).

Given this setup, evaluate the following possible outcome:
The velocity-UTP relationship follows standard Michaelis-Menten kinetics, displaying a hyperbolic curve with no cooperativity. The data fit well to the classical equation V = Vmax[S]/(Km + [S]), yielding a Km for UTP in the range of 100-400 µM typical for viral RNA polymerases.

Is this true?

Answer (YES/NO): NO